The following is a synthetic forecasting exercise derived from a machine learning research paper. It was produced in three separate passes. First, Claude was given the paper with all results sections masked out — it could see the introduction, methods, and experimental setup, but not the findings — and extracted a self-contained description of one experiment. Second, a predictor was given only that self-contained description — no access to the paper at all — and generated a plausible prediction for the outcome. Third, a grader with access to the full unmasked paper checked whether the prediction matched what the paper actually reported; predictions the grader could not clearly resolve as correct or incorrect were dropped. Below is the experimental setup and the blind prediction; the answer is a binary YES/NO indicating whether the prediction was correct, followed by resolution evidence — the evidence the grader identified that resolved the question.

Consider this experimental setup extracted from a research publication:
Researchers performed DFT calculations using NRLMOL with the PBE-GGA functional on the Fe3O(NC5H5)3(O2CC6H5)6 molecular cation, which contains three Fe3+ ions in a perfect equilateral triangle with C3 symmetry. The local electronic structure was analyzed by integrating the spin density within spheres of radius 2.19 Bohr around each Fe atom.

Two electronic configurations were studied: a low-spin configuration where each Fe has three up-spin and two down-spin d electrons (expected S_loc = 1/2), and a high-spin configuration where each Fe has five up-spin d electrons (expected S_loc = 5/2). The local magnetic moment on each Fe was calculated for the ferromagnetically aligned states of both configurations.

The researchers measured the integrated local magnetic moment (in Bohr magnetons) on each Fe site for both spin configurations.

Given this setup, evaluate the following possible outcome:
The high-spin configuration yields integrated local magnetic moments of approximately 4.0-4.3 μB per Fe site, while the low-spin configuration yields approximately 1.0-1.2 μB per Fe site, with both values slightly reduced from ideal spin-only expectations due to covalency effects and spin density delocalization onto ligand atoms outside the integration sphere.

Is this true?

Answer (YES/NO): NO